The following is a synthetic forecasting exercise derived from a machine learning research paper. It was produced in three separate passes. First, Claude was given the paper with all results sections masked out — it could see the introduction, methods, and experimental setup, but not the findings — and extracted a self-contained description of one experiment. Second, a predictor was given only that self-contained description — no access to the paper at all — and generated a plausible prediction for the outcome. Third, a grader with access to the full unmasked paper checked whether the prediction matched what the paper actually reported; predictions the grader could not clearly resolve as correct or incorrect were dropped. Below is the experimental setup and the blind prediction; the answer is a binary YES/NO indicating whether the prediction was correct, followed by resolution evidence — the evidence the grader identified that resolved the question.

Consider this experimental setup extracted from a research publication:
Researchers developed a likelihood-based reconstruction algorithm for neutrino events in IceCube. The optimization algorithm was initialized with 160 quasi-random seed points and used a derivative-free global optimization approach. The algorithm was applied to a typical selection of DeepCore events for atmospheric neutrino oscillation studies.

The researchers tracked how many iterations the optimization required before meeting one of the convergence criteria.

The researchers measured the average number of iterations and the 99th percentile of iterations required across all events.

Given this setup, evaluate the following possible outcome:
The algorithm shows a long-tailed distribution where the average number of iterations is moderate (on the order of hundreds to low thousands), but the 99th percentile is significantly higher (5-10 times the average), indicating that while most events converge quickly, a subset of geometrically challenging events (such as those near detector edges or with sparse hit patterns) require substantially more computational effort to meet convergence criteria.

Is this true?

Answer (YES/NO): NO